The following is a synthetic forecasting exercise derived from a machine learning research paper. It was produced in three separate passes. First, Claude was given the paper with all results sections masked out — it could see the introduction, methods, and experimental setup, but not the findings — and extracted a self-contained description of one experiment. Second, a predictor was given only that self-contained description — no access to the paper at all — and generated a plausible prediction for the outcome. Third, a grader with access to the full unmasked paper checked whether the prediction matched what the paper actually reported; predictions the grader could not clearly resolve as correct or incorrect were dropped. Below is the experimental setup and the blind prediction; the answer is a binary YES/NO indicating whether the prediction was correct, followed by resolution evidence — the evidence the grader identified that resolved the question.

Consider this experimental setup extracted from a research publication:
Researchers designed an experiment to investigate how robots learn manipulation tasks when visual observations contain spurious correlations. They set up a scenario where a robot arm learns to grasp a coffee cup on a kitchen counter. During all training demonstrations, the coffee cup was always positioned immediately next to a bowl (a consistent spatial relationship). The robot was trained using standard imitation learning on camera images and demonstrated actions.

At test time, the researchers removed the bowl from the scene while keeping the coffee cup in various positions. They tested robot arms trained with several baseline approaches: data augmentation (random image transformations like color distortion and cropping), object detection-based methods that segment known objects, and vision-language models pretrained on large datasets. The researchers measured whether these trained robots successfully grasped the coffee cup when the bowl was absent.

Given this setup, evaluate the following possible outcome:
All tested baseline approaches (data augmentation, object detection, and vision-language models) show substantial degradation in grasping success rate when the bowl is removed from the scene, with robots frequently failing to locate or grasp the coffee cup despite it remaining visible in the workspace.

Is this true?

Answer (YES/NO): YES